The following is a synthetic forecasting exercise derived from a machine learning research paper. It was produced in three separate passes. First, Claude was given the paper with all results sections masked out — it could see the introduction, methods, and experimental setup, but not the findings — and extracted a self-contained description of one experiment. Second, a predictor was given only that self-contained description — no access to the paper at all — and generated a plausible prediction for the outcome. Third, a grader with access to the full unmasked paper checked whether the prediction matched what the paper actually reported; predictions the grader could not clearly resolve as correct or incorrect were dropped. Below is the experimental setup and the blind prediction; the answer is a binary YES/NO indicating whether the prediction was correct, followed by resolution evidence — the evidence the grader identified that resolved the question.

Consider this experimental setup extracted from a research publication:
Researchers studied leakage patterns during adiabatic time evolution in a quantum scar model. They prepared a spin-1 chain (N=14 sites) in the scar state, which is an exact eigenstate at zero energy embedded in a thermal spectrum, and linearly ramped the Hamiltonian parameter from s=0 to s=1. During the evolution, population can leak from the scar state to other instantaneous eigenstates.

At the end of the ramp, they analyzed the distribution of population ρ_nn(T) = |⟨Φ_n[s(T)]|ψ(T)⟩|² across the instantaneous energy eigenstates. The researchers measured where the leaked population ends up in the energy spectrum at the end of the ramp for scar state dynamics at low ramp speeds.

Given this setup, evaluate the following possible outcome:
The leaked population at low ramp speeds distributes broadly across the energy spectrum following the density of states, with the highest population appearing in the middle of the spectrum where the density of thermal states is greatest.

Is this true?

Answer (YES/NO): NO